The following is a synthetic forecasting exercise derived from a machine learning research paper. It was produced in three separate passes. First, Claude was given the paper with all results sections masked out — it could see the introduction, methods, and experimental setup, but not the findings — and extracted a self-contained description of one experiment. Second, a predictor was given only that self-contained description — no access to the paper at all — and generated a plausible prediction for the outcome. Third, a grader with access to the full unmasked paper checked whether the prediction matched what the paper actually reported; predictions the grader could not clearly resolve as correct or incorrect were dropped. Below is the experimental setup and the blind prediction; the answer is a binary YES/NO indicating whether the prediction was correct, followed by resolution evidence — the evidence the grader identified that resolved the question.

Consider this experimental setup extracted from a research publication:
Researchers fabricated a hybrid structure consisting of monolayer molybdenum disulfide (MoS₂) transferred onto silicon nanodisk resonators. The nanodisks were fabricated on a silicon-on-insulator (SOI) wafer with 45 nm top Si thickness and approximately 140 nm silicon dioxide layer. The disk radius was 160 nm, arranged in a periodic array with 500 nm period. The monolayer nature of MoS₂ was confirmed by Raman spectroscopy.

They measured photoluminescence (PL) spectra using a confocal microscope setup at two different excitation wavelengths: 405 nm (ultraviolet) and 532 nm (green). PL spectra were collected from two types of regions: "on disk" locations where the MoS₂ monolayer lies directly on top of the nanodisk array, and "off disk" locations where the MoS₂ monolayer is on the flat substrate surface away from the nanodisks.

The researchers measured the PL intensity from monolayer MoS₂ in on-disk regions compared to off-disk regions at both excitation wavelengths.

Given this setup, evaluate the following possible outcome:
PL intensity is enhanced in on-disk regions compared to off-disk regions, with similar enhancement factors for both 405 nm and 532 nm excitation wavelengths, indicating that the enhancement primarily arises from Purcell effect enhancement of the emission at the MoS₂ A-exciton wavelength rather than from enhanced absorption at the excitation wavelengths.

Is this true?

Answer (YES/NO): NO